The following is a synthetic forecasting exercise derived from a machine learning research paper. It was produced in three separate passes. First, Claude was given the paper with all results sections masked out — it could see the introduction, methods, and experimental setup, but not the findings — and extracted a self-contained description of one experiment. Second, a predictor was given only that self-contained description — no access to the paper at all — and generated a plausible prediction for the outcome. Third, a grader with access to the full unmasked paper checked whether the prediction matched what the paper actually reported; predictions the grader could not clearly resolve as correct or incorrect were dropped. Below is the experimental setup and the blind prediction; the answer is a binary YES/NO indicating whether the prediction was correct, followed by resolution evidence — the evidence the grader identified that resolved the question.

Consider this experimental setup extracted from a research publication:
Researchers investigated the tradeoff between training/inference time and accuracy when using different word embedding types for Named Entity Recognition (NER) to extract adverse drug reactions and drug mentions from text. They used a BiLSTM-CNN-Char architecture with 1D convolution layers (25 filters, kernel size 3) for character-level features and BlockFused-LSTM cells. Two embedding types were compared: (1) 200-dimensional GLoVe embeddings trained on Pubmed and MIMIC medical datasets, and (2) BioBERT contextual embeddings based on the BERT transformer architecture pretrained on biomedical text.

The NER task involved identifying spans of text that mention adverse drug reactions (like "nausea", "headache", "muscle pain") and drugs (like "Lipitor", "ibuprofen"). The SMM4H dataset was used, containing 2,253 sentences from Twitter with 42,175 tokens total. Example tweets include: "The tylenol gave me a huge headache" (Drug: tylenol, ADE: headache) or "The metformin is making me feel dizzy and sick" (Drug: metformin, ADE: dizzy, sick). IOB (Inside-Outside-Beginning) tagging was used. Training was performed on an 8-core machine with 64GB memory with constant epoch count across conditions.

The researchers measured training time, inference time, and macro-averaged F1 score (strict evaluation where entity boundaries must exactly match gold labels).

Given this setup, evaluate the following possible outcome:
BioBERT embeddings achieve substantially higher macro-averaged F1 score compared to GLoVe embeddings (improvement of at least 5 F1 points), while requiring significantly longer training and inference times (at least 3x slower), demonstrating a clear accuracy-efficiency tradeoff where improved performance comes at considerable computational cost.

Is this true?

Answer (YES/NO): NO